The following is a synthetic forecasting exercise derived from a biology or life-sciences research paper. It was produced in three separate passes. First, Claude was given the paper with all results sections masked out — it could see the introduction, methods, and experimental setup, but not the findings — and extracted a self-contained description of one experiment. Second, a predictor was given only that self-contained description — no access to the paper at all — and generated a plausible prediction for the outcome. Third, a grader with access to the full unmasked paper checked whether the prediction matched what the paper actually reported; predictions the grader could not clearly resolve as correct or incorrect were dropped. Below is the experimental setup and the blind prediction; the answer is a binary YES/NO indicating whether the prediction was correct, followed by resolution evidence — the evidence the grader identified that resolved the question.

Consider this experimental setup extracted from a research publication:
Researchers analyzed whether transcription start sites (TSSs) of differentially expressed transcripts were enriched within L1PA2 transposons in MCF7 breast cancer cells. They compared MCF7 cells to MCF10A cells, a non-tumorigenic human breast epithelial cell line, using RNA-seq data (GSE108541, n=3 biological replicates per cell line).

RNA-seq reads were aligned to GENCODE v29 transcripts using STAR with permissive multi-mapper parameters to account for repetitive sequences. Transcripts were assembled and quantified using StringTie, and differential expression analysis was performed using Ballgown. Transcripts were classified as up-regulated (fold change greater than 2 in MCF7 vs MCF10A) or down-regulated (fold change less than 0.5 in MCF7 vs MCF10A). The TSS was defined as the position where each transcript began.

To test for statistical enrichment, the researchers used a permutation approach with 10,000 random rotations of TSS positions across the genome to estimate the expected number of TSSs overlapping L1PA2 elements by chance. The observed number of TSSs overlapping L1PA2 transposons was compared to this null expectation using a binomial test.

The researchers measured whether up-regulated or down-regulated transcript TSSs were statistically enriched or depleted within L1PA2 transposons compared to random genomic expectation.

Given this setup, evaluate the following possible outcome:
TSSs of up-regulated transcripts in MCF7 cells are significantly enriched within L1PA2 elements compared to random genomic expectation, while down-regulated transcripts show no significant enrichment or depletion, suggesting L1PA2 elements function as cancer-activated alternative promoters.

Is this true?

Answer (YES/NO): NO